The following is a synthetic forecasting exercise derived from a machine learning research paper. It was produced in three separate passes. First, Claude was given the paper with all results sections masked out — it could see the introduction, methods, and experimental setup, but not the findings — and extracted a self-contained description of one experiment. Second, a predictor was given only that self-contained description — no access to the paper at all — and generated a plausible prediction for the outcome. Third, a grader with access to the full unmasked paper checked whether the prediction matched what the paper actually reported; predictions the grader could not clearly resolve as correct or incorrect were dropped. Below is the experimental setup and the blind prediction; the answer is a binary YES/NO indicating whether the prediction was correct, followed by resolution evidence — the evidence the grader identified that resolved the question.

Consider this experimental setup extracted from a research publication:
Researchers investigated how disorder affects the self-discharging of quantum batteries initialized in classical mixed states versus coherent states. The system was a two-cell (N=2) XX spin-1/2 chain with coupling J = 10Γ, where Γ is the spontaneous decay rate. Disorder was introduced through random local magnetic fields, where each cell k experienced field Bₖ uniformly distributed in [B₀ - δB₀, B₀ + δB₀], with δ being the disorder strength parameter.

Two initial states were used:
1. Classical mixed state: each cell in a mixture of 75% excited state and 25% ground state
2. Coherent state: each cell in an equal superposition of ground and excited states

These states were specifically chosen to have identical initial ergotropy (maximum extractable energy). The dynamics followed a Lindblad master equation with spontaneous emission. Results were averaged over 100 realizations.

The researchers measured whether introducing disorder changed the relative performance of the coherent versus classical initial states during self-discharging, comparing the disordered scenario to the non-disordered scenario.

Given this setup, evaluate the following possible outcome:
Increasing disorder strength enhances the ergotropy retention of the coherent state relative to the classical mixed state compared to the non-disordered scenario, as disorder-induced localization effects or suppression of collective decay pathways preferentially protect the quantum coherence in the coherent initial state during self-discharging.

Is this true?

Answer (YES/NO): YES